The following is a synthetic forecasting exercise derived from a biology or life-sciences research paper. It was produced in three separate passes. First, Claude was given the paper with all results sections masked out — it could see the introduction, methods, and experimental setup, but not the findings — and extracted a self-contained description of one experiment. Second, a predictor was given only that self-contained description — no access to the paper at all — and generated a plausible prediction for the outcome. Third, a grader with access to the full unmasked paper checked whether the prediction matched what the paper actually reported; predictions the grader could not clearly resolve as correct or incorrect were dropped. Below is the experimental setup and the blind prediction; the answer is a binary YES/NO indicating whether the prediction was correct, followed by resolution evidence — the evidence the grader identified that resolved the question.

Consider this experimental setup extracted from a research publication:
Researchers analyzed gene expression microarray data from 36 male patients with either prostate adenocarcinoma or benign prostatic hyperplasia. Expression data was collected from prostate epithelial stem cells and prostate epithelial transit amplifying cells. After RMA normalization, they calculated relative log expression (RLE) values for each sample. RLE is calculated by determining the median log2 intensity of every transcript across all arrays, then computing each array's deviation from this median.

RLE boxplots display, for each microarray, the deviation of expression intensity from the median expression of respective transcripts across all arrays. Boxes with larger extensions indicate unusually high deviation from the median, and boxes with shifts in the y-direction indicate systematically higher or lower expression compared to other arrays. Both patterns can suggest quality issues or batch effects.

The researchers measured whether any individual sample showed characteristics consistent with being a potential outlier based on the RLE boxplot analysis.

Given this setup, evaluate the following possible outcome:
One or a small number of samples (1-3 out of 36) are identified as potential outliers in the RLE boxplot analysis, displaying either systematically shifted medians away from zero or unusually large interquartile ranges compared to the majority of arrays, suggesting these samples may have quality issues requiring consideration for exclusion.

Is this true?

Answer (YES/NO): YES